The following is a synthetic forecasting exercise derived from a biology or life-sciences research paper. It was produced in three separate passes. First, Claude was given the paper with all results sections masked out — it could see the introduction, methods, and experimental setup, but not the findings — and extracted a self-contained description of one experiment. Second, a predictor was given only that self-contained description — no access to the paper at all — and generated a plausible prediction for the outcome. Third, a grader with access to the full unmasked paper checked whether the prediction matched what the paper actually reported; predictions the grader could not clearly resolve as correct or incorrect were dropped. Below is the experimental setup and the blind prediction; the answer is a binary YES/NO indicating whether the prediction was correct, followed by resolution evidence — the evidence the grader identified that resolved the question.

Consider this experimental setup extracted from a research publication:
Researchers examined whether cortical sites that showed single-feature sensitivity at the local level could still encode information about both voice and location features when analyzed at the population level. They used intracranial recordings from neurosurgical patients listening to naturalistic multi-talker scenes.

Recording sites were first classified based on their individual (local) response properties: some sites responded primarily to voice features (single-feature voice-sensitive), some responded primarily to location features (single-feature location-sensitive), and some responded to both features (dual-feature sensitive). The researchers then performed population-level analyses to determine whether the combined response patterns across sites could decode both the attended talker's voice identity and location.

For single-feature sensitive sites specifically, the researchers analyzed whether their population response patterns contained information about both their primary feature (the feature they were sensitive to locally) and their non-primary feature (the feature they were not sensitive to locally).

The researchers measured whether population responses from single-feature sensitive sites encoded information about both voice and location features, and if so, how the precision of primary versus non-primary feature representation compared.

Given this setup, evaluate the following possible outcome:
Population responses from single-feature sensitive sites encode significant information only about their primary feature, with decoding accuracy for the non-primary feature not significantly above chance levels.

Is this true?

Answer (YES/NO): NO